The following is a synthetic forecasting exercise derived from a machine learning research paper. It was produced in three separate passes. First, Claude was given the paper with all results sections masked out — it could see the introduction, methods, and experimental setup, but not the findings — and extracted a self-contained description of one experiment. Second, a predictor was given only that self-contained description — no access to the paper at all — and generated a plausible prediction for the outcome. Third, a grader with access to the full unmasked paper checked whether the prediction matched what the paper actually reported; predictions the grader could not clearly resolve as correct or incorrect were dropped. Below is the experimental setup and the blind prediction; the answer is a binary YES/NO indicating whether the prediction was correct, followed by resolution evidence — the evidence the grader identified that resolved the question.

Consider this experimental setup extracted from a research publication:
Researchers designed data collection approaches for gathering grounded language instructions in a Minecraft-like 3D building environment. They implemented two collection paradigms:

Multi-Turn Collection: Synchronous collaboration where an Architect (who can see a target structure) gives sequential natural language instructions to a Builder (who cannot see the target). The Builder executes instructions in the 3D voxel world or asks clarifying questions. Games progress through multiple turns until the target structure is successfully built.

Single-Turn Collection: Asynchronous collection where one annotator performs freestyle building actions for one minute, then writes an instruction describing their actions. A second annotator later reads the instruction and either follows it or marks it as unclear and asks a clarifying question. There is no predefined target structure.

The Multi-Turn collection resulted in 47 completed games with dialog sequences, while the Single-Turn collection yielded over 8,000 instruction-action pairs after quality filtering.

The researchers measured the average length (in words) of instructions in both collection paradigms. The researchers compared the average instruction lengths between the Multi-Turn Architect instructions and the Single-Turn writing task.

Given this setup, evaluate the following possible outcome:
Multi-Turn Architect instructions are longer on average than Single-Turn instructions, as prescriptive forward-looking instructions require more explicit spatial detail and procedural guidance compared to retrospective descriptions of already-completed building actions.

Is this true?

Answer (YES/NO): YES